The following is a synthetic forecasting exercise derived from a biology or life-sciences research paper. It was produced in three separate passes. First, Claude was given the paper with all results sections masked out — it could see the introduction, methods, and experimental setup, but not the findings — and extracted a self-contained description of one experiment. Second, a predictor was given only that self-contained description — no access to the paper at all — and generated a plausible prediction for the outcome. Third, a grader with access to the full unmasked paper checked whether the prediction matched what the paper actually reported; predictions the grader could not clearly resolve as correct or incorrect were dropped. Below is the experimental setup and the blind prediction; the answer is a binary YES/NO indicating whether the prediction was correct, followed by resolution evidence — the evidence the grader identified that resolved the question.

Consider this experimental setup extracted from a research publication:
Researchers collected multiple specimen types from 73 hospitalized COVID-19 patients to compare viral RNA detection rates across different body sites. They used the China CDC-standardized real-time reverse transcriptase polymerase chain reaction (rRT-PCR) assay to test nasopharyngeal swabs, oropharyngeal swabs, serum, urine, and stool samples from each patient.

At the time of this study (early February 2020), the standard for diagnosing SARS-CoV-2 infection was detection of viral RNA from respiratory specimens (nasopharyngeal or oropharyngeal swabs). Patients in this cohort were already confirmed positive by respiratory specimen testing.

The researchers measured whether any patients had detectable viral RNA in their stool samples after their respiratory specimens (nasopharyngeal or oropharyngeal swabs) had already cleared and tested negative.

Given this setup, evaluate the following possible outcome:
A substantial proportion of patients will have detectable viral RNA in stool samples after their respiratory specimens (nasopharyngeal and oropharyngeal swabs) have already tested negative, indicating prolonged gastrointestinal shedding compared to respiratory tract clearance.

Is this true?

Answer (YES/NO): YES